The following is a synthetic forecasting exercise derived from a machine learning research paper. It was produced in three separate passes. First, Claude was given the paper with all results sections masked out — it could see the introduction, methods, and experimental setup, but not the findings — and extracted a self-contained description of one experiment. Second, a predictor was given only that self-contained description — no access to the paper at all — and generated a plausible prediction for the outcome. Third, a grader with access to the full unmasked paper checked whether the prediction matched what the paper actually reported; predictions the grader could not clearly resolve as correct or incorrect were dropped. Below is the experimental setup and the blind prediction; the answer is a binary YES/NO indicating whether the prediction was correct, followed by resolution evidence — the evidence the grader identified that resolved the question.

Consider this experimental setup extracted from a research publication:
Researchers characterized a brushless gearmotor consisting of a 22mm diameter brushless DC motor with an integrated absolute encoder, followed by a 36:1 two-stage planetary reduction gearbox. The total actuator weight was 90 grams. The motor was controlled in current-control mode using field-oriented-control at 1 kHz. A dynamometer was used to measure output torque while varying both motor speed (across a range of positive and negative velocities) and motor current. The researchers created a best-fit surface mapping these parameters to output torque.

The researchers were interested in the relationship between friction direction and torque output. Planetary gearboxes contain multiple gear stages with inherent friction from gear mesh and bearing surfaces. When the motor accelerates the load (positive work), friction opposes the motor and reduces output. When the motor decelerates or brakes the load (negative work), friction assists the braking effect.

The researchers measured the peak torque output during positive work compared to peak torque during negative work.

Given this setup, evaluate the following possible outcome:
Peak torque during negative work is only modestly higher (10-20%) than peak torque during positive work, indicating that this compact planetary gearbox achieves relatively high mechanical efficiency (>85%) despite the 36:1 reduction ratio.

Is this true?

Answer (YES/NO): NO